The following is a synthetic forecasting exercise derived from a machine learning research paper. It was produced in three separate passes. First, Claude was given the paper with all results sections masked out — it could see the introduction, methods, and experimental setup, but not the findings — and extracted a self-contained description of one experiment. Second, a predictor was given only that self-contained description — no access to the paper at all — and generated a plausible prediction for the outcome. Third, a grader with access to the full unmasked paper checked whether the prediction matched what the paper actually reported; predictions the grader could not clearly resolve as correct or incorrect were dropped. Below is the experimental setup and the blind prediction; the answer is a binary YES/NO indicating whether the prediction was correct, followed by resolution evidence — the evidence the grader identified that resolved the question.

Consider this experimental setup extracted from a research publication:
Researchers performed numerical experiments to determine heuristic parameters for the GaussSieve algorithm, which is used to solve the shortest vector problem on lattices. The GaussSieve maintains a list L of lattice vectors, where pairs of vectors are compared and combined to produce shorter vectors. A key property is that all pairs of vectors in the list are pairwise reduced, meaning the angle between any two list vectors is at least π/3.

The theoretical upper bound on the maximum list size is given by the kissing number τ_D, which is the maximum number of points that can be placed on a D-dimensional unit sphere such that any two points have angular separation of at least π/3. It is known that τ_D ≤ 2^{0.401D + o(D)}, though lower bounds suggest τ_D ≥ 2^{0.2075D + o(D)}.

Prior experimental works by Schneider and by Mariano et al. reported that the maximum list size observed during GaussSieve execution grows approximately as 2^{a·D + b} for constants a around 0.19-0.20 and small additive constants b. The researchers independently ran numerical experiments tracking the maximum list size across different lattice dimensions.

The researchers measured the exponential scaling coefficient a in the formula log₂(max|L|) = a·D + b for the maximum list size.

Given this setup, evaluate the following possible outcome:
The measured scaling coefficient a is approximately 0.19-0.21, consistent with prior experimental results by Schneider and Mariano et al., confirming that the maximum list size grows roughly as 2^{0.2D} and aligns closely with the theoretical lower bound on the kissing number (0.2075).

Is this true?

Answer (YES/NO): YES